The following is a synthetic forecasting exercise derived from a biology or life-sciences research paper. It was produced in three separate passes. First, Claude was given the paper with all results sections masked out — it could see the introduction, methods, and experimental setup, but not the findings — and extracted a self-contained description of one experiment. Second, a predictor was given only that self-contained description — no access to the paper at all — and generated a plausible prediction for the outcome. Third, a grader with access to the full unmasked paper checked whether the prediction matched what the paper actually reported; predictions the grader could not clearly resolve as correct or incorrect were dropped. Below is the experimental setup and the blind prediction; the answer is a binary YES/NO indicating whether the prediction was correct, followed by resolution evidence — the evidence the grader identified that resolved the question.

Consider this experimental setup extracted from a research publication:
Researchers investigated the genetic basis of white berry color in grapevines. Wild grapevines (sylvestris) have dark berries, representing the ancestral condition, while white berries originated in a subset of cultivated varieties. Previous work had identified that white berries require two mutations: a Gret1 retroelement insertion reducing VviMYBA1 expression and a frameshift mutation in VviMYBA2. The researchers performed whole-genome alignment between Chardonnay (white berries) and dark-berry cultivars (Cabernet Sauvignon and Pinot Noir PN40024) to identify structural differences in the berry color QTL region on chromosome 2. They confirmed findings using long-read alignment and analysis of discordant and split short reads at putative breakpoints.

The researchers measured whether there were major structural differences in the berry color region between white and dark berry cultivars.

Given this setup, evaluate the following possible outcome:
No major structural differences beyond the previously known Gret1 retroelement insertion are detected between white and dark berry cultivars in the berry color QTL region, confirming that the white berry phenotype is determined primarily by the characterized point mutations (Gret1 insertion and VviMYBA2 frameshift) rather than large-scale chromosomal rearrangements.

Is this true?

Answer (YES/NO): NO